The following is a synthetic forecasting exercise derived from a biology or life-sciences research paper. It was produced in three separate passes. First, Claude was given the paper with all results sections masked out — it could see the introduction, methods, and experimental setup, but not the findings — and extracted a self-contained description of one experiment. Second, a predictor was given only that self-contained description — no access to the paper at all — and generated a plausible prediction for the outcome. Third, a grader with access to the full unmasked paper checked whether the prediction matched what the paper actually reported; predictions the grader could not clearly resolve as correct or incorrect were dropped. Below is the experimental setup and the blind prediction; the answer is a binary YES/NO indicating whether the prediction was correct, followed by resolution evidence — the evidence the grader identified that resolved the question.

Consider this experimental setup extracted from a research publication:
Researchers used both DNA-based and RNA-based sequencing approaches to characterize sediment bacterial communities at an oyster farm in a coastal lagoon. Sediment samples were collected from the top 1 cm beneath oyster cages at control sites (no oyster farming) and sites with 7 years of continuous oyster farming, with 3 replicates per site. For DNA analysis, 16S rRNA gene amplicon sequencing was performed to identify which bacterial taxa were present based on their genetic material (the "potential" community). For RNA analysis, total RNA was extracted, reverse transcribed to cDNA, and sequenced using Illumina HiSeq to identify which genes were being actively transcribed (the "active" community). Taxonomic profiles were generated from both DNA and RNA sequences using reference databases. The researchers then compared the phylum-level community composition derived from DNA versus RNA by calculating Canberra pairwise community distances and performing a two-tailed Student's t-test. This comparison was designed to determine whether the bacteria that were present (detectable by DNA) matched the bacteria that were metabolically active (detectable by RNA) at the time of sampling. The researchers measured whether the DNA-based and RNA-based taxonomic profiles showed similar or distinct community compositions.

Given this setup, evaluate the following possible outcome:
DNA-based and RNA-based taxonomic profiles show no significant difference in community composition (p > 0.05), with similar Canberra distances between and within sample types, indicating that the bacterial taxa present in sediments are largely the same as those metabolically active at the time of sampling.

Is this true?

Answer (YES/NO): NO